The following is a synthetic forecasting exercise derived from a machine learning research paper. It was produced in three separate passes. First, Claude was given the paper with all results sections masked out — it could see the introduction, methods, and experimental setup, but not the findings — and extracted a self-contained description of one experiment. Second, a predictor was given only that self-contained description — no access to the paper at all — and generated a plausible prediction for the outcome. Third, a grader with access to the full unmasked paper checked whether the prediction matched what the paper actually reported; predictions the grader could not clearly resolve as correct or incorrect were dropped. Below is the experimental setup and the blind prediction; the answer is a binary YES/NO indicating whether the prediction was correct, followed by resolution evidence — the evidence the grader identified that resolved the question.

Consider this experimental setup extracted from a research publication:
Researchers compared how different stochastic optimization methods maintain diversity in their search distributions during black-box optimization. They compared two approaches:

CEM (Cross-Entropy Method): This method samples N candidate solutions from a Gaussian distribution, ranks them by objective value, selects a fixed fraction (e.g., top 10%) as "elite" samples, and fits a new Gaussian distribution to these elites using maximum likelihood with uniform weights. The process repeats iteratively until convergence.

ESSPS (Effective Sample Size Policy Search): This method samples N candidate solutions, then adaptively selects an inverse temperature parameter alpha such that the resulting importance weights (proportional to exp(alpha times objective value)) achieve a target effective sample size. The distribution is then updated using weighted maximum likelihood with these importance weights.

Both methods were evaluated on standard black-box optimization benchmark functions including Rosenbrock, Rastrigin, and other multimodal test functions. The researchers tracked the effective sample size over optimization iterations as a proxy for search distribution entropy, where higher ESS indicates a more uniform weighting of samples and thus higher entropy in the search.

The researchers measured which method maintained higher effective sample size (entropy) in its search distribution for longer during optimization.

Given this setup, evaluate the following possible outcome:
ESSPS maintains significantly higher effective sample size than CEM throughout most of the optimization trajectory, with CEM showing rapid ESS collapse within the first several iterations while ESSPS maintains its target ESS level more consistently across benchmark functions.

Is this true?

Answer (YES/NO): NO